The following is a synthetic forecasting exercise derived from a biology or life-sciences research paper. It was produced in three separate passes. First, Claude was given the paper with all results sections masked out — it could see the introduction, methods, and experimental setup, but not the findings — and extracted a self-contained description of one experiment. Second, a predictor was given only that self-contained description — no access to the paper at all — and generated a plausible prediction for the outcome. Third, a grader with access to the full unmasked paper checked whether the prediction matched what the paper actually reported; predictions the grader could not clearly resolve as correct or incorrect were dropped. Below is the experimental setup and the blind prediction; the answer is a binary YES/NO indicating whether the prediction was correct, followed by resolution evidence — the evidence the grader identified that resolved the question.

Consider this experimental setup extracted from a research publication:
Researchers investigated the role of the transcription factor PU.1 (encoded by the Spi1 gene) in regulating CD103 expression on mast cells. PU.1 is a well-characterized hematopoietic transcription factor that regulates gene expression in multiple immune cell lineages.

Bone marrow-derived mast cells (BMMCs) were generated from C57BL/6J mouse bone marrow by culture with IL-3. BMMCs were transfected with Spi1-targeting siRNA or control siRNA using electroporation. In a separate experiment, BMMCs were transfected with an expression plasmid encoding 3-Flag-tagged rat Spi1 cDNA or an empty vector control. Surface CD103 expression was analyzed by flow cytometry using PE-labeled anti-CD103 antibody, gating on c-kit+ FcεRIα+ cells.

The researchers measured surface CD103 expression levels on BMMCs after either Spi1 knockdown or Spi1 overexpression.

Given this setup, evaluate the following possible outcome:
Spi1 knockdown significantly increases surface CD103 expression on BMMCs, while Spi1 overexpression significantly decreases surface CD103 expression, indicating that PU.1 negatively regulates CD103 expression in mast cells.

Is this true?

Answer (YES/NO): NO